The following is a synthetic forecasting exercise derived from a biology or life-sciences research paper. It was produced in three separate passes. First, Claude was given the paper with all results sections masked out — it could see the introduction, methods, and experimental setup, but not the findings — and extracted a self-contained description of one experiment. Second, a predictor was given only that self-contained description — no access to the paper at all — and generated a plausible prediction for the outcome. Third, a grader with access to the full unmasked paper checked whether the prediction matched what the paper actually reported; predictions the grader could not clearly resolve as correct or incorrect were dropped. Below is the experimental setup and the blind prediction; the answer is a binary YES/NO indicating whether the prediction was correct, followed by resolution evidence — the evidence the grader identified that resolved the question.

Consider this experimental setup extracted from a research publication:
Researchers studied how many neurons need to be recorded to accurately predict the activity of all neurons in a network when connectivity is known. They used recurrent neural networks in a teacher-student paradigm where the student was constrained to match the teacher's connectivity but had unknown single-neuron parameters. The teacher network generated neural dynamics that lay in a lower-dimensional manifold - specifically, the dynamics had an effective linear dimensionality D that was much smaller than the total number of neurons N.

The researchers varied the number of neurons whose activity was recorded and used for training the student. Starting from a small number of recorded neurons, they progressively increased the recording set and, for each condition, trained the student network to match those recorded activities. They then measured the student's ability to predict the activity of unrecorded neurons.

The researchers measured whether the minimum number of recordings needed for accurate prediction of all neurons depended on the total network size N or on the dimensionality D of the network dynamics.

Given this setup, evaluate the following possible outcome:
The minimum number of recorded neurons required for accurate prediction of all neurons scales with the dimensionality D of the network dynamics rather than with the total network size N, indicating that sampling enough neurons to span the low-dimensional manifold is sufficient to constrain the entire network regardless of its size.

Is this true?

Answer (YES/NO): YES